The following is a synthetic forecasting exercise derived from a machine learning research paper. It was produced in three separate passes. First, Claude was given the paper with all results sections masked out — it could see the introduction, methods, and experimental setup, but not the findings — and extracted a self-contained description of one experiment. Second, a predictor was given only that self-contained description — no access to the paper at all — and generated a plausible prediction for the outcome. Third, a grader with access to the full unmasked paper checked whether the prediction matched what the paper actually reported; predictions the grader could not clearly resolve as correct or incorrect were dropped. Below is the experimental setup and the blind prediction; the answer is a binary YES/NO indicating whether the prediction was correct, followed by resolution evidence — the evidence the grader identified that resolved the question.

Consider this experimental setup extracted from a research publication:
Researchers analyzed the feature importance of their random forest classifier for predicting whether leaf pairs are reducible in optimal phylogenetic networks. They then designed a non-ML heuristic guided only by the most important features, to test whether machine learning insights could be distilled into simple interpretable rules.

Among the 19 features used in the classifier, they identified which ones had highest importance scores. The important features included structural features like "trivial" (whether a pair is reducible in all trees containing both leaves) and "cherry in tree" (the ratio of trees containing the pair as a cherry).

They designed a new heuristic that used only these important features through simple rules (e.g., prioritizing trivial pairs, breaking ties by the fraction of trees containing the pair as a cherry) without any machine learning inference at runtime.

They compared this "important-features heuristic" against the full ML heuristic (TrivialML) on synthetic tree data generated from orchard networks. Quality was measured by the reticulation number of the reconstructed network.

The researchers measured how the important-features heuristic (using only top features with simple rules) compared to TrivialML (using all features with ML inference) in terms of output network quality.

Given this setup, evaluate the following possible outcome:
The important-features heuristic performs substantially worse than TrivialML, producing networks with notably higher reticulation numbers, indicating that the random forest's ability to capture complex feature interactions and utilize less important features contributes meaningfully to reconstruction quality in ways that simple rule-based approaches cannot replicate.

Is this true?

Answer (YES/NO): YES